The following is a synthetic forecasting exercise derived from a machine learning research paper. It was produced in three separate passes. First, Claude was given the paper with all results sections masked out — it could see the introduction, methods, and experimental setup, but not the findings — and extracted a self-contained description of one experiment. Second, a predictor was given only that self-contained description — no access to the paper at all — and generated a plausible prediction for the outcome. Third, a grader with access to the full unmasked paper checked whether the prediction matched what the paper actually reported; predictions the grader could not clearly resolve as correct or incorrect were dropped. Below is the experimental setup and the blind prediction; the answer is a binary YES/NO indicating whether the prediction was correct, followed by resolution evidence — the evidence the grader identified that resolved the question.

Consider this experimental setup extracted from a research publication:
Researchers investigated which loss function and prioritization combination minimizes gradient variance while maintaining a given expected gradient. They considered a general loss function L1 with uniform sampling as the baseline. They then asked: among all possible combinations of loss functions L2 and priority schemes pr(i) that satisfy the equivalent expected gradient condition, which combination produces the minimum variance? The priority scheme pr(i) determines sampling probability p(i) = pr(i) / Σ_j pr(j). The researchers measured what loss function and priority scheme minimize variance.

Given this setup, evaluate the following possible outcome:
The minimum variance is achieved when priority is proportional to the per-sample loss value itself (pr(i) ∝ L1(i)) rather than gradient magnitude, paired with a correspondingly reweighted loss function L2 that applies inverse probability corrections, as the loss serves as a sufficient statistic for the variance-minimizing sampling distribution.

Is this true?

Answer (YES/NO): NO